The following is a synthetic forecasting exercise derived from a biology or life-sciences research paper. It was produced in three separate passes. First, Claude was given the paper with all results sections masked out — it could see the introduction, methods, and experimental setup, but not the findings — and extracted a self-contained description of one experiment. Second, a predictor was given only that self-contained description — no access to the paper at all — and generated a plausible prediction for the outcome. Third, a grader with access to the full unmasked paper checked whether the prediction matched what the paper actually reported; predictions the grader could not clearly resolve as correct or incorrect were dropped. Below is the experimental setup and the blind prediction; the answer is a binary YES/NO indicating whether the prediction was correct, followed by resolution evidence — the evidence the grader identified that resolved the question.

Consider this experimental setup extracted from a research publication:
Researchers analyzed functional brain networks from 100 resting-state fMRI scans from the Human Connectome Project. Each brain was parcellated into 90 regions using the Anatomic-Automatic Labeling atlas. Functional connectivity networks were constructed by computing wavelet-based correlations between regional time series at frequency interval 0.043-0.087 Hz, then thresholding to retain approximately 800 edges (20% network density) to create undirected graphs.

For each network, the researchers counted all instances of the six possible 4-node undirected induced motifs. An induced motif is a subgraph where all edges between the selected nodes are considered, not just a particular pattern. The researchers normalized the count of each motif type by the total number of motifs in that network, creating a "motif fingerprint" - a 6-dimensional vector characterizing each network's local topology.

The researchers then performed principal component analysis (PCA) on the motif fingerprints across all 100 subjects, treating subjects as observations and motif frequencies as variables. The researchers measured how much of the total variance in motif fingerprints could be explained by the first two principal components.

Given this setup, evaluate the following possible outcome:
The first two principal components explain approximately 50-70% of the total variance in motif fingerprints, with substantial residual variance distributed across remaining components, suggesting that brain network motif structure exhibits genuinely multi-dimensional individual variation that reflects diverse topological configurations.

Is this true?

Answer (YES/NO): NO